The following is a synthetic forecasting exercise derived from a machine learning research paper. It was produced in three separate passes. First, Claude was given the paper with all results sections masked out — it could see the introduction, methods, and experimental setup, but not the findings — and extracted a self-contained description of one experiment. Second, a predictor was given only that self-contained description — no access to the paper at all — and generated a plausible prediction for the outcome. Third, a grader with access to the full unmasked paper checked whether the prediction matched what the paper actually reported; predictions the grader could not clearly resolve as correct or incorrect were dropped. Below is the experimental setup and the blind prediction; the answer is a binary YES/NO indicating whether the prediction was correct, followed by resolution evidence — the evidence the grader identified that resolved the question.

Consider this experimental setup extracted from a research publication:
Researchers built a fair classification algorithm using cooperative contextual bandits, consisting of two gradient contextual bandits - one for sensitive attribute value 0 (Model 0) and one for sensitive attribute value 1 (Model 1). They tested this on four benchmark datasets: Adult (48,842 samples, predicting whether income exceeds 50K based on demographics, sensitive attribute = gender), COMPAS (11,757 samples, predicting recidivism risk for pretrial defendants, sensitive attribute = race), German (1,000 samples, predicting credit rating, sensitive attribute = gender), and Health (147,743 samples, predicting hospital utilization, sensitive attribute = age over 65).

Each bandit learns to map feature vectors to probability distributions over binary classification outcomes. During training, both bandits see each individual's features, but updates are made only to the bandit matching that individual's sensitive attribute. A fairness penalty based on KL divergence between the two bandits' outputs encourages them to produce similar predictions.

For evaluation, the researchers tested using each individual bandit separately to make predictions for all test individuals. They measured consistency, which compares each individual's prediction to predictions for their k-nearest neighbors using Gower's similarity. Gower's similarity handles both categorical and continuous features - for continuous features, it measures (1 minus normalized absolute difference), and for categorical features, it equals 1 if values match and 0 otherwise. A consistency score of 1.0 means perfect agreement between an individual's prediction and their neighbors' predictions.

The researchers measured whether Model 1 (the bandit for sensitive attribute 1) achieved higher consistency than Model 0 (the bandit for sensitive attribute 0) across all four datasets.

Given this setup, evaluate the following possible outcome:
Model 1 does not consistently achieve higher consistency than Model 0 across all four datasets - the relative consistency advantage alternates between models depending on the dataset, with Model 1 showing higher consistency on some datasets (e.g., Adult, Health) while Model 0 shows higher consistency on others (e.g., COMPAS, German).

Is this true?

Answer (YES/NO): NO